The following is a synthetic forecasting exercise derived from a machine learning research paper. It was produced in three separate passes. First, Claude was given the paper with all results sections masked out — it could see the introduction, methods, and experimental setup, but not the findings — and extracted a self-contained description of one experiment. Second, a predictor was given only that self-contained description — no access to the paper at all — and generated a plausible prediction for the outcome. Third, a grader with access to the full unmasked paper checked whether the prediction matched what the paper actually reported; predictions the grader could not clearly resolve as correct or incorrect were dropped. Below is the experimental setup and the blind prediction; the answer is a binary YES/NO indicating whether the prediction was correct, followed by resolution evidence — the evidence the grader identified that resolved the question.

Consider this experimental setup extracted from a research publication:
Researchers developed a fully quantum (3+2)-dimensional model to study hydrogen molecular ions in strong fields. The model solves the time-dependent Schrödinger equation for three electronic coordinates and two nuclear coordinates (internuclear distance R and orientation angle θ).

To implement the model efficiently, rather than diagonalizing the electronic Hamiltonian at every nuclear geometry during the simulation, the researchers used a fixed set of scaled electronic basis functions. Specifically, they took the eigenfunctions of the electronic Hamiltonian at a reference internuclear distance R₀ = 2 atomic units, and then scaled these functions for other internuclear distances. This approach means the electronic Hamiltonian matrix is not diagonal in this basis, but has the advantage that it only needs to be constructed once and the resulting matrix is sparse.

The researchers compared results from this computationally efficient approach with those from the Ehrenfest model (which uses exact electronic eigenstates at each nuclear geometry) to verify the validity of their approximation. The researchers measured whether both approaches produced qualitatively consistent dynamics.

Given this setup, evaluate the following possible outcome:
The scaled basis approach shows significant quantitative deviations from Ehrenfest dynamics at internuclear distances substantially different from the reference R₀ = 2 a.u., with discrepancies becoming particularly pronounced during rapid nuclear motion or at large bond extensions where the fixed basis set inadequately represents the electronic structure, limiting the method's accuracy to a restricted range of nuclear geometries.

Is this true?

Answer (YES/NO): NO